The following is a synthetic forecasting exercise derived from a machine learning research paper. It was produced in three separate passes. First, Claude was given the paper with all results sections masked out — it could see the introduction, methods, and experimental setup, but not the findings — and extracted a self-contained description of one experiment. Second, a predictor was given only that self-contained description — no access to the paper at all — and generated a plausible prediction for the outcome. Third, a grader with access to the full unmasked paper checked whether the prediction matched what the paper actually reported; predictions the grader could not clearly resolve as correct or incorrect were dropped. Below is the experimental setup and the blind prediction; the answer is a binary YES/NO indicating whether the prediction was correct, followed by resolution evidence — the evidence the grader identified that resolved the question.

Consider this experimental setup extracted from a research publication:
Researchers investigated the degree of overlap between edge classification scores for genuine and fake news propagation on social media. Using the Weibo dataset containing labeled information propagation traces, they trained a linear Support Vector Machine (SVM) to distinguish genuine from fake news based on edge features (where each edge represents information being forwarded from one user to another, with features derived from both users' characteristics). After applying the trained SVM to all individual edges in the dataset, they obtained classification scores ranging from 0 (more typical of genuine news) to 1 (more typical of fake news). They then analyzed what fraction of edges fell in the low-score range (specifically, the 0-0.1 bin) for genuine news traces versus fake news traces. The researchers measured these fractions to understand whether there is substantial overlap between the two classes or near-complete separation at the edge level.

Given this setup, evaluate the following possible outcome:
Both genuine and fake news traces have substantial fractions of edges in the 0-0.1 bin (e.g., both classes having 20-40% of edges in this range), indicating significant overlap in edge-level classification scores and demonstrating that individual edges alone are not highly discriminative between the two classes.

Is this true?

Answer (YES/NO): NO